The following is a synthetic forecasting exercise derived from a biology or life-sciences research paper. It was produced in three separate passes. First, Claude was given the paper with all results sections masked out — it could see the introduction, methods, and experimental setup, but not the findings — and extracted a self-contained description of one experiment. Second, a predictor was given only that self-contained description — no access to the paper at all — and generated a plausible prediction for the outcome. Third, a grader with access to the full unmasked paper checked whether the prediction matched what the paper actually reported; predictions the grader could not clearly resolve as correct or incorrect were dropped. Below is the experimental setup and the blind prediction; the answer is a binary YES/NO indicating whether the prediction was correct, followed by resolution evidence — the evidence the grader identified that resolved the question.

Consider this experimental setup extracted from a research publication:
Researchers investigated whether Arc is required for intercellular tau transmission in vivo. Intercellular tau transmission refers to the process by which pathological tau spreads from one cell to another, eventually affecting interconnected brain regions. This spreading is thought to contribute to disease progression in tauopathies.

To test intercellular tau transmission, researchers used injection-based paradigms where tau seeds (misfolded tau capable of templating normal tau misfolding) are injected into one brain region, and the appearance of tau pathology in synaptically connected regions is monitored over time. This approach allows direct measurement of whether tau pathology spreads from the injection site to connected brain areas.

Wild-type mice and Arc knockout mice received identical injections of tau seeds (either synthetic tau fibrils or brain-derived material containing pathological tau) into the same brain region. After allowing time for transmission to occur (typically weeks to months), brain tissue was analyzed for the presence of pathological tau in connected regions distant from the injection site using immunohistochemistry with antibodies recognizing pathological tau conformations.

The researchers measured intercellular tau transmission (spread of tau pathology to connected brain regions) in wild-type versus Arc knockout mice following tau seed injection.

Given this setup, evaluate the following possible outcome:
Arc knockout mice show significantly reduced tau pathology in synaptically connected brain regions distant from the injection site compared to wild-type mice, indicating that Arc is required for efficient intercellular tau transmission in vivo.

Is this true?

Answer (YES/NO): YES